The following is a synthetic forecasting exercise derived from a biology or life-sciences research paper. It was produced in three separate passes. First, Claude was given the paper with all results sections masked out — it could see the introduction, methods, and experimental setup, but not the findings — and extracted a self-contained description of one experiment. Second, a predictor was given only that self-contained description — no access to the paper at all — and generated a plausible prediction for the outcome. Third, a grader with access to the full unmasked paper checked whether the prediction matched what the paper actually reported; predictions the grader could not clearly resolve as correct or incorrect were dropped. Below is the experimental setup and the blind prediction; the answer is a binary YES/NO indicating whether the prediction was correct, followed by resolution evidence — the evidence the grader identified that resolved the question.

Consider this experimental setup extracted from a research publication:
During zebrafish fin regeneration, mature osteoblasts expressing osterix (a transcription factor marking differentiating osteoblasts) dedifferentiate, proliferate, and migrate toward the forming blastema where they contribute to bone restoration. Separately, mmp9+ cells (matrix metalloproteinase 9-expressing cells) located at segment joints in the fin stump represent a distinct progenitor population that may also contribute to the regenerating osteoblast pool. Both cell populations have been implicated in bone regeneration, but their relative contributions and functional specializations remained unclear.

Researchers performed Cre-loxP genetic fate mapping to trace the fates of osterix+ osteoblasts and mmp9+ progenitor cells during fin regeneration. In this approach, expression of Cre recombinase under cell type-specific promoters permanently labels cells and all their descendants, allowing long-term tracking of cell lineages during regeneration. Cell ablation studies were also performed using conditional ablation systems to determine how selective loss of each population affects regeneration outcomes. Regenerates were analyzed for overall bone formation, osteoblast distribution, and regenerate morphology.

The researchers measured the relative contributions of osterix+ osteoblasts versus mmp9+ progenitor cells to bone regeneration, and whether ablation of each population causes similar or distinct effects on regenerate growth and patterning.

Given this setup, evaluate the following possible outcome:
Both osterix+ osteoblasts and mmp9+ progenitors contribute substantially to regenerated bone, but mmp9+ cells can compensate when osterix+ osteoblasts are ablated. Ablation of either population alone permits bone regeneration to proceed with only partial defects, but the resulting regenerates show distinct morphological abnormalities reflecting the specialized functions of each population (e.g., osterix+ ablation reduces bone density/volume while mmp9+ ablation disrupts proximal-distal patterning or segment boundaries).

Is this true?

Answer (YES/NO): NO